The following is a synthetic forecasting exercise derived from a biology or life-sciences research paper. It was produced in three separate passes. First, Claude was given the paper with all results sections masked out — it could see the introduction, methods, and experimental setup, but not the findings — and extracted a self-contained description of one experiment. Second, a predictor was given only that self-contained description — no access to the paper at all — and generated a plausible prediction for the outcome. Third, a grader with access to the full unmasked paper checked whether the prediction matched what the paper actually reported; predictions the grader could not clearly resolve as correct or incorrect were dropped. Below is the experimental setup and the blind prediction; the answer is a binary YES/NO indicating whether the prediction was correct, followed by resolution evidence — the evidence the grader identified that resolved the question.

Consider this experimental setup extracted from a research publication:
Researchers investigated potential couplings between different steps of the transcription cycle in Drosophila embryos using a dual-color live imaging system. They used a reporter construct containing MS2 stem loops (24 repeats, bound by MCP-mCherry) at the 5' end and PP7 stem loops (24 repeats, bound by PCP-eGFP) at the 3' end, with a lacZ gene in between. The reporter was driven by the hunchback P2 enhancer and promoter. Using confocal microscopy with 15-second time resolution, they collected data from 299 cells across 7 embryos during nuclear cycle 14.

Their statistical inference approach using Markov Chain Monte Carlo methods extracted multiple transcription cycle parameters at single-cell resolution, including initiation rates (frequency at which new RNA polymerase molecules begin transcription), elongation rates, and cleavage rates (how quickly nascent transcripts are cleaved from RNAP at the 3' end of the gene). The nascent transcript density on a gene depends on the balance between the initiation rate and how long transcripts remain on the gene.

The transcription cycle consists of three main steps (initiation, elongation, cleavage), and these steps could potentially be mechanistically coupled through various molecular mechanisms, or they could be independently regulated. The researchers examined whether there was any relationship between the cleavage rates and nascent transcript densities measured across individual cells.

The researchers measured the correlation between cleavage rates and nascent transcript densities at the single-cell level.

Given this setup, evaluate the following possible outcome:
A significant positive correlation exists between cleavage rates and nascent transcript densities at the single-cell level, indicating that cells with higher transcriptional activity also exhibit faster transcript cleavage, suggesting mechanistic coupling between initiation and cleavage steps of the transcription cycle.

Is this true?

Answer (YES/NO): YES